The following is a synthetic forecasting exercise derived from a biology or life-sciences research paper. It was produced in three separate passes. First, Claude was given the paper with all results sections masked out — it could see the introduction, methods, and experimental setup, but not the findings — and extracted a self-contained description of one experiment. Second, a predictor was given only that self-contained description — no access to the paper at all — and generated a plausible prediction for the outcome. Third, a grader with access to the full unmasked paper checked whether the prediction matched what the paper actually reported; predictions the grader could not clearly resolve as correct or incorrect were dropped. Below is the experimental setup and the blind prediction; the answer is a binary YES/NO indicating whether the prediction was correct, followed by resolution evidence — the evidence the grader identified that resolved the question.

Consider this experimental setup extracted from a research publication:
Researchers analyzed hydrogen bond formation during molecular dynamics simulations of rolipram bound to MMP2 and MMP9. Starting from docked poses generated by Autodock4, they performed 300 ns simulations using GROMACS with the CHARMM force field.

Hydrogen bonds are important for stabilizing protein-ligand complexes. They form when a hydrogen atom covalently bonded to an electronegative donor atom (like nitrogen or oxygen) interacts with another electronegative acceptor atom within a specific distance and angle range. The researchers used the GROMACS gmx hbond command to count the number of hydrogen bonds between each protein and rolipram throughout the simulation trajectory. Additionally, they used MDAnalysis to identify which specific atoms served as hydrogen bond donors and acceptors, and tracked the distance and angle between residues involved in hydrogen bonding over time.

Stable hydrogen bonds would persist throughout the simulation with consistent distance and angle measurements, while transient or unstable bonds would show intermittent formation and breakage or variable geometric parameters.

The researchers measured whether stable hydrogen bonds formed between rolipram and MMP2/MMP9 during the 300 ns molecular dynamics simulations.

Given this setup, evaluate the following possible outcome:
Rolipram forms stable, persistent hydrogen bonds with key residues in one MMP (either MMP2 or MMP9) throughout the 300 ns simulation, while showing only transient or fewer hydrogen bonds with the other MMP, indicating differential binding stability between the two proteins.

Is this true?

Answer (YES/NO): NO